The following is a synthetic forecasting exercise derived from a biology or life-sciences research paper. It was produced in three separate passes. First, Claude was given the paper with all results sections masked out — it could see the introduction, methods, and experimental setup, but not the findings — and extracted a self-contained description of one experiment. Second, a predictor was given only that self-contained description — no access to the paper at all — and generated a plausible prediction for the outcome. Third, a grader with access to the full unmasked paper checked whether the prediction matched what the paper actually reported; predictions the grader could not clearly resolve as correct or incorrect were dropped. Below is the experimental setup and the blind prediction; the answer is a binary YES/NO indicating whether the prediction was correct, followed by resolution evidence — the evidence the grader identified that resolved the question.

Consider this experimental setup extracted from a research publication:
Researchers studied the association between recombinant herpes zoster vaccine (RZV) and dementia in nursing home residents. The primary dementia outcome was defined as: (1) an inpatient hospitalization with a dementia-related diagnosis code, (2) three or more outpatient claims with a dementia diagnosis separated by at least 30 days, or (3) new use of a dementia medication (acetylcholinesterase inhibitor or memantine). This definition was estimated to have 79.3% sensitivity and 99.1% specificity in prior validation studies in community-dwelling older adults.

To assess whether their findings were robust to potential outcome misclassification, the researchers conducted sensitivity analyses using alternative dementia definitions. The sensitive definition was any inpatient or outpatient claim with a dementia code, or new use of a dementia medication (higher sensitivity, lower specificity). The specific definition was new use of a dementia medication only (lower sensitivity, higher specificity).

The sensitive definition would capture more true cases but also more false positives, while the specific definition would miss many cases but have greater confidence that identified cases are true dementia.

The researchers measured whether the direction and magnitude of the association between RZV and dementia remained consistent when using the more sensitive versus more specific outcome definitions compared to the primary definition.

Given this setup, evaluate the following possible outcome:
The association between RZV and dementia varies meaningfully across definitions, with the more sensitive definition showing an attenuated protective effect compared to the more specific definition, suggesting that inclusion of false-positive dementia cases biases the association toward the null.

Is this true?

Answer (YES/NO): NO